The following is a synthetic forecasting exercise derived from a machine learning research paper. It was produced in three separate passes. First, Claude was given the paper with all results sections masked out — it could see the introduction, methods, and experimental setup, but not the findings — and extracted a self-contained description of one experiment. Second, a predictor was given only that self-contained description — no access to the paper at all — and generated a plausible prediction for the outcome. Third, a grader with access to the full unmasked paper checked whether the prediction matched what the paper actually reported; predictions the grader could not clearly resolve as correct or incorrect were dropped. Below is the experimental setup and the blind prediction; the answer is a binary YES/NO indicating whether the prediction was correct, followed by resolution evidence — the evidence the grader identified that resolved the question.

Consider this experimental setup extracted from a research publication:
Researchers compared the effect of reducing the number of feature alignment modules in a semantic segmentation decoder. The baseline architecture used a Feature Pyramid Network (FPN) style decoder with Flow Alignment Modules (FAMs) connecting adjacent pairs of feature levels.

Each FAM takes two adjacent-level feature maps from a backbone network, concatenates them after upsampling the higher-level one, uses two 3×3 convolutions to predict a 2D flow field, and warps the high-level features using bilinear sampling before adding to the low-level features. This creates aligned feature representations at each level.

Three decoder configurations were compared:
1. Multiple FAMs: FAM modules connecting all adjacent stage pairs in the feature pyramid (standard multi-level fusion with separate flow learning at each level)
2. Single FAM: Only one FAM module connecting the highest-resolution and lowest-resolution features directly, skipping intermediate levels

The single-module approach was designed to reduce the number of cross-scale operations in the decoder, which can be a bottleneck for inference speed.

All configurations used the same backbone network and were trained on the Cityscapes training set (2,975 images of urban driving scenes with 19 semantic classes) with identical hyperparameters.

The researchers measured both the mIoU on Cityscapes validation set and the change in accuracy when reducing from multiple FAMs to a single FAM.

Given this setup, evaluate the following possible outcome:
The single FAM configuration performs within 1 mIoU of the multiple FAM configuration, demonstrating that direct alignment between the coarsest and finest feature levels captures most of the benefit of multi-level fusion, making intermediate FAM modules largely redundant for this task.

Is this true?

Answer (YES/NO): YES